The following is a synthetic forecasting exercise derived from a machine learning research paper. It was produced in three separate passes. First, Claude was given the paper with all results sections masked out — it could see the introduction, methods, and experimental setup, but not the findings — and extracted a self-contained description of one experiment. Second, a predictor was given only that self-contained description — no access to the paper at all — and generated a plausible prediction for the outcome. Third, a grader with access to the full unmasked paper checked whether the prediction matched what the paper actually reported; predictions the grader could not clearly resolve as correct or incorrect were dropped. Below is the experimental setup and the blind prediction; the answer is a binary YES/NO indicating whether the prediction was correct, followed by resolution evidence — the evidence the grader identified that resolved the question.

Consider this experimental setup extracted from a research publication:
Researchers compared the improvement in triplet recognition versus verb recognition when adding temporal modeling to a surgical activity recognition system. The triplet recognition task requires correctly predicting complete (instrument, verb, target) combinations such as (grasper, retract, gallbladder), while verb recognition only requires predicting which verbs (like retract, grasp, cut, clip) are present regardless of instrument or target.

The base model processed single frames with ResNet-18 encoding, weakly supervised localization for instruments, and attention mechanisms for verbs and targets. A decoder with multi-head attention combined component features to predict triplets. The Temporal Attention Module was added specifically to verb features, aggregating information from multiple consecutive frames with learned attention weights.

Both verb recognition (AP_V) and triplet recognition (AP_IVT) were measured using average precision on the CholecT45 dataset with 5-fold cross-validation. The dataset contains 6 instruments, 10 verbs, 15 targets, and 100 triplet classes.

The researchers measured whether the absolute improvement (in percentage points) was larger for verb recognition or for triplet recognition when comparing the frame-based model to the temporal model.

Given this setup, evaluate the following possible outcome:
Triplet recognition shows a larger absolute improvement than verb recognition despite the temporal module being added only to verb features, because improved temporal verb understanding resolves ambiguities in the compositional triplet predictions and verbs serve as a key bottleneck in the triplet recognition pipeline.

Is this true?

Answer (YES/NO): NO